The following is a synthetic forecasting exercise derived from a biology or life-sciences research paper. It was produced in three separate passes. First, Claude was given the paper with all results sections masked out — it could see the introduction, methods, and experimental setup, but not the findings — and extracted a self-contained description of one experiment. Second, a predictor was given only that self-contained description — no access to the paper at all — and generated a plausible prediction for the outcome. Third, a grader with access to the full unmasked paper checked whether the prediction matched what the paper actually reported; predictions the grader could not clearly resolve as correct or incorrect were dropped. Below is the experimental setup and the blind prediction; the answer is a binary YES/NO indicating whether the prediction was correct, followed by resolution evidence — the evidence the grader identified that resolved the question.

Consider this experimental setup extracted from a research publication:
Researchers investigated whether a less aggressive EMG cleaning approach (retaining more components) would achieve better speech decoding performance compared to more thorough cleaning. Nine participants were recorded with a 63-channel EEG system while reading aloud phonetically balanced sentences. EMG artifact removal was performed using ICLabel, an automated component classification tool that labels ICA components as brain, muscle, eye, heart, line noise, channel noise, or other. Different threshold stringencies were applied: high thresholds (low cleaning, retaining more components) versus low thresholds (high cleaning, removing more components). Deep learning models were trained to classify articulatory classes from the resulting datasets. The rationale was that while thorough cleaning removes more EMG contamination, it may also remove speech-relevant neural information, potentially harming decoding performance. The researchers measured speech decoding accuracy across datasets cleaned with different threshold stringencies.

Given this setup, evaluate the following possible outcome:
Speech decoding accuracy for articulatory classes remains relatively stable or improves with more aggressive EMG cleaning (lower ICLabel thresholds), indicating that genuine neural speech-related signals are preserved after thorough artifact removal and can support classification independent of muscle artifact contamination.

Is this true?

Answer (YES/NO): NO